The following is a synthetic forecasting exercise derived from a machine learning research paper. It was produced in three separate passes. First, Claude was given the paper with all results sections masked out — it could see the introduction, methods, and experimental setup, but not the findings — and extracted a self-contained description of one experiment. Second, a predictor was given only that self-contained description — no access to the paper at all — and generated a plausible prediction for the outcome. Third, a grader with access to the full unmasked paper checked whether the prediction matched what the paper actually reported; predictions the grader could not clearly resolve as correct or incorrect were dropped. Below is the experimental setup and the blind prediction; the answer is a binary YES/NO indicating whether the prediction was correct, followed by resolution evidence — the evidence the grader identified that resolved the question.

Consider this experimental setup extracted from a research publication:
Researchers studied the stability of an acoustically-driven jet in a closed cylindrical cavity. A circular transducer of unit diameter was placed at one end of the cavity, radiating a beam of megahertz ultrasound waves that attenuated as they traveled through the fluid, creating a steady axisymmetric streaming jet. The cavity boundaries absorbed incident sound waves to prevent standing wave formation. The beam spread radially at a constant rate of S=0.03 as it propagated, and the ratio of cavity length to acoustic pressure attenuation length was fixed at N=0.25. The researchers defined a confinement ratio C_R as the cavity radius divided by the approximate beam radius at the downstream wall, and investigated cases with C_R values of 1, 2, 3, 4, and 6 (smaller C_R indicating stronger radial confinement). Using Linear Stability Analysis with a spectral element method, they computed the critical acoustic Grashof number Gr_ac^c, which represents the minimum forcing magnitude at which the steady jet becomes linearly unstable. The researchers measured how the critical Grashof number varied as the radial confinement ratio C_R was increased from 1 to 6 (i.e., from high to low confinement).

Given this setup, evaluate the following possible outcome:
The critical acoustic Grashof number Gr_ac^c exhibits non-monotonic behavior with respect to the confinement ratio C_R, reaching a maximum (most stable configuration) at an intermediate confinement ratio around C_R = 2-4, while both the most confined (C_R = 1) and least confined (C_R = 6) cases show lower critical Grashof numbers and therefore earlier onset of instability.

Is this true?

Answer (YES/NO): NO